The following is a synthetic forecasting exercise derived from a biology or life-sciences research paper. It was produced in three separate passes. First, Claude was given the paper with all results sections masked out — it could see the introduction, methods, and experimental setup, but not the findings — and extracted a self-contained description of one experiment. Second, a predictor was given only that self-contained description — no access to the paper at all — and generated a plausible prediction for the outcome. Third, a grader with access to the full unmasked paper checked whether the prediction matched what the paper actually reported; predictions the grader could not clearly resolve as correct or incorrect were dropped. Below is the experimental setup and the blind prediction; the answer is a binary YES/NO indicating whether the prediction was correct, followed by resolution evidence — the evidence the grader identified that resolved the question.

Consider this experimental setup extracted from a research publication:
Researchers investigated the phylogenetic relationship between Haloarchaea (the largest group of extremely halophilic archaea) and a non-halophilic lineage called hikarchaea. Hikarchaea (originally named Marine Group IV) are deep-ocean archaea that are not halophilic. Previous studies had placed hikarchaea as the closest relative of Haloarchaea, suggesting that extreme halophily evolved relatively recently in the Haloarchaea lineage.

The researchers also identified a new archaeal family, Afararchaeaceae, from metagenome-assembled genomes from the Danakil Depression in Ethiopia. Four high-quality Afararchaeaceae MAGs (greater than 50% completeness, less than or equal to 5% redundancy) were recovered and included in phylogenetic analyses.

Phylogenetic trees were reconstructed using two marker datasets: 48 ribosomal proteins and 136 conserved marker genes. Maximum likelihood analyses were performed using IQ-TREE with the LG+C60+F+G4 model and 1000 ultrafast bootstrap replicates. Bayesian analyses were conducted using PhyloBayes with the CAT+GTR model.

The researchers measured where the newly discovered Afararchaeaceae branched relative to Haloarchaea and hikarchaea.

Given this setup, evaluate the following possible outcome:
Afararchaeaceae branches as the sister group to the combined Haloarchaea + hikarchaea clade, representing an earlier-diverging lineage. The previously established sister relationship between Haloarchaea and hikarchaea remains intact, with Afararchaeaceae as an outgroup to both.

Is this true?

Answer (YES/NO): YES